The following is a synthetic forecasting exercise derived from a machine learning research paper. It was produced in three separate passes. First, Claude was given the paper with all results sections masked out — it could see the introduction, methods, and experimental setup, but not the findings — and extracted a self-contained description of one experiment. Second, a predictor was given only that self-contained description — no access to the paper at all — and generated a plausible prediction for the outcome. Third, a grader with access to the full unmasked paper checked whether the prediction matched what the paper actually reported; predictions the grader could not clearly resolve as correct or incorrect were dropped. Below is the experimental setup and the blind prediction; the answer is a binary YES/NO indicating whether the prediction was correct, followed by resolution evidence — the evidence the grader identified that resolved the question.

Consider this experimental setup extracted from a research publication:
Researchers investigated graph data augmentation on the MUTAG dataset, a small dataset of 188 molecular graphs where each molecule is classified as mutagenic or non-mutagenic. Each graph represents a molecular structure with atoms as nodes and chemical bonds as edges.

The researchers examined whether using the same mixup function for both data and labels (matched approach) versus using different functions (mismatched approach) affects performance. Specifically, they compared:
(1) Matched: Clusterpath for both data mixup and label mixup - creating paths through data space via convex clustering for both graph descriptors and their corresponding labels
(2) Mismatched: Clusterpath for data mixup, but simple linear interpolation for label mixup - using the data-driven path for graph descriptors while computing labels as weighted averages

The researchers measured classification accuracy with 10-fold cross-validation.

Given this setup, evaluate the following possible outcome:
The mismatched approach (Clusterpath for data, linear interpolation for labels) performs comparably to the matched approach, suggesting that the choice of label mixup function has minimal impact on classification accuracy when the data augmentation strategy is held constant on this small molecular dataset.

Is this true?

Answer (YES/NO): NO